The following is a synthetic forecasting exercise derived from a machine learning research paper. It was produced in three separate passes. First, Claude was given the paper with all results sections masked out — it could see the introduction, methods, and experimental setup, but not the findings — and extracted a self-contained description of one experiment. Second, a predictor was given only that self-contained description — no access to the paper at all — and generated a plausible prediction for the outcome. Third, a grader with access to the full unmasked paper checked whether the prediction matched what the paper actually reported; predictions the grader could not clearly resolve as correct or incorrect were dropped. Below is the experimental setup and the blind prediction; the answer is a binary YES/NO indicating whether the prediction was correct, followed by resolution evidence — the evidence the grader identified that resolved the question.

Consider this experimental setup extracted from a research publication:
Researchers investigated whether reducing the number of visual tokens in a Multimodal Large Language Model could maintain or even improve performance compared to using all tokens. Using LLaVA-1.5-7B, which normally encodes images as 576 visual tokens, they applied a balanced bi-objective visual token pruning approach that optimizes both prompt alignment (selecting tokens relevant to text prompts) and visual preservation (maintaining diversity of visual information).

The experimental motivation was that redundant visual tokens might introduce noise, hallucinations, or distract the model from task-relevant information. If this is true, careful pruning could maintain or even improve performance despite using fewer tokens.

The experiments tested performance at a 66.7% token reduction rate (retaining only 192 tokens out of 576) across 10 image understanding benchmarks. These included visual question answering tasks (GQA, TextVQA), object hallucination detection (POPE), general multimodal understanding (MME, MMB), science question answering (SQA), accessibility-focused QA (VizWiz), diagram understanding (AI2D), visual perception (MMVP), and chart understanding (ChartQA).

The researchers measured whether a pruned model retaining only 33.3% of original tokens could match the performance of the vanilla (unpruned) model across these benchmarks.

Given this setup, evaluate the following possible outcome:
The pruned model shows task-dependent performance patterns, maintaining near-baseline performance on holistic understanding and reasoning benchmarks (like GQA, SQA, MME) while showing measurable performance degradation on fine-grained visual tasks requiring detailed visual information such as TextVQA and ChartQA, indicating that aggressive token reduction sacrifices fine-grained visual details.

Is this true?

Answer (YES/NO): NO